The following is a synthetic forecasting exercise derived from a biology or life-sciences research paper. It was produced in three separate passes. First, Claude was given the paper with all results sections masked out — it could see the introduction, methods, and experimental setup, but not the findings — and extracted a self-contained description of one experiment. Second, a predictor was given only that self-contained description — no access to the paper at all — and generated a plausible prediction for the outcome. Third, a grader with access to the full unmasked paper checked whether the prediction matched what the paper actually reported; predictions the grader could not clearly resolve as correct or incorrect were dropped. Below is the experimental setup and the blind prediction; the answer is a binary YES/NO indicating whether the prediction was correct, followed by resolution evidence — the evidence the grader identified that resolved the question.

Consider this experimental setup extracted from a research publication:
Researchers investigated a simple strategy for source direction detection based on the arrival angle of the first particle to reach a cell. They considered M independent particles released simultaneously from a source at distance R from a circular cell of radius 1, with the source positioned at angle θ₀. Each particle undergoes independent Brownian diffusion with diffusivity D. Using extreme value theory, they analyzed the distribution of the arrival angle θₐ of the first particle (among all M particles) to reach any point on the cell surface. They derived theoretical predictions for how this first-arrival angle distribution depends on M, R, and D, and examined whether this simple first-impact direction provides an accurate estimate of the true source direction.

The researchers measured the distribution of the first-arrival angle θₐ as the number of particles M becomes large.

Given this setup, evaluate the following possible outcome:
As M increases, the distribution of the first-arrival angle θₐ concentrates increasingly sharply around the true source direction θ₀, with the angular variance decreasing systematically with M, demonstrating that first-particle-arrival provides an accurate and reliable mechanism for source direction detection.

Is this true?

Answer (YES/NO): YES